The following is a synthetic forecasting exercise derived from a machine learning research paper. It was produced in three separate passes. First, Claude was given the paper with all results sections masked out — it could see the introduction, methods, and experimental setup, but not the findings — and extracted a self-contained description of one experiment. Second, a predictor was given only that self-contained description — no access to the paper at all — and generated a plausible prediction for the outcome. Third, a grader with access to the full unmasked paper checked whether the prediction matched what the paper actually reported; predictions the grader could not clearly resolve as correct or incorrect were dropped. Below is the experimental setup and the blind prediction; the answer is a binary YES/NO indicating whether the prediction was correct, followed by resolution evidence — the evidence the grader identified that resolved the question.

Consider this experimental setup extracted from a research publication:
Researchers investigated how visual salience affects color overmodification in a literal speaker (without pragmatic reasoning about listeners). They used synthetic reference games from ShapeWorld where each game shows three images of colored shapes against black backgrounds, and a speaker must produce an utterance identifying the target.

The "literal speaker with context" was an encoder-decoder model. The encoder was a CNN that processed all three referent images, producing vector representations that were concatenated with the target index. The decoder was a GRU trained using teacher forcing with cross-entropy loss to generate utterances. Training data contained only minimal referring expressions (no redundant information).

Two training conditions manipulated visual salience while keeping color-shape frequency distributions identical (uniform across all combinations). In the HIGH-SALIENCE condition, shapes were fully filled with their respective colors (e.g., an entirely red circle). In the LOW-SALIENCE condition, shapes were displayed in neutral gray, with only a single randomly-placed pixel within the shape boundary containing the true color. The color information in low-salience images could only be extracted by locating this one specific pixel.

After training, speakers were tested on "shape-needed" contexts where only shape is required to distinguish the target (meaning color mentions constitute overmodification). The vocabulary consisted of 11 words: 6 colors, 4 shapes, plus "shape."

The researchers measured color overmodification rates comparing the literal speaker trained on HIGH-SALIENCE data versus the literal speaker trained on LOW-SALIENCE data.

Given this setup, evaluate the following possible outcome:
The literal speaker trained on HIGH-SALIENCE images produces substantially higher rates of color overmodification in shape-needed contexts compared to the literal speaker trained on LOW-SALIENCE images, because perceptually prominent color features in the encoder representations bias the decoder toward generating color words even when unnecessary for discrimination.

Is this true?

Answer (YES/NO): NO